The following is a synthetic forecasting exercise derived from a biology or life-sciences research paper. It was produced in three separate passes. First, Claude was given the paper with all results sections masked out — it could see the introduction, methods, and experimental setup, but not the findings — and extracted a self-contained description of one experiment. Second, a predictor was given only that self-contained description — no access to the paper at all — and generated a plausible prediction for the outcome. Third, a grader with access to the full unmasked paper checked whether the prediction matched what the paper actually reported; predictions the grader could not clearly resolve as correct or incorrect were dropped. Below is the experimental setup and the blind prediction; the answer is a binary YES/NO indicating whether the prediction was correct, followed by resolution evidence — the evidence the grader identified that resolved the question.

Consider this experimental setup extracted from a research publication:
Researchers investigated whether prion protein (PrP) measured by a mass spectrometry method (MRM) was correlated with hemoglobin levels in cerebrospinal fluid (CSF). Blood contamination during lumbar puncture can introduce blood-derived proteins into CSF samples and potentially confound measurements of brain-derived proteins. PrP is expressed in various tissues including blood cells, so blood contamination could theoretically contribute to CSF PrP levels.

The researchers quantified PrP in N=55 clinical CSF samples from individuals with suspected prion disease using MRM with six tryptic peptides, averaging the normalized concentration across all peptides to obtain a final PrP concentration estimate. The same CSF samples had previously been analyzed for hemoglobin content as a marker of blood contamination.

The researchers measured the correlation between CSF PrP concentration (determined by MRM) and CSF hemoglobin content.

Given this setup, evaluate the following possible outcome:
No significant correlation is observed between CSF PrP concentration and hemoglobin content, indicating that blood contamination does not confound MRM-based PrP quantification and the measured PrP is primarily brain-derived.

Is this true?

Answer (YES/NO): YES